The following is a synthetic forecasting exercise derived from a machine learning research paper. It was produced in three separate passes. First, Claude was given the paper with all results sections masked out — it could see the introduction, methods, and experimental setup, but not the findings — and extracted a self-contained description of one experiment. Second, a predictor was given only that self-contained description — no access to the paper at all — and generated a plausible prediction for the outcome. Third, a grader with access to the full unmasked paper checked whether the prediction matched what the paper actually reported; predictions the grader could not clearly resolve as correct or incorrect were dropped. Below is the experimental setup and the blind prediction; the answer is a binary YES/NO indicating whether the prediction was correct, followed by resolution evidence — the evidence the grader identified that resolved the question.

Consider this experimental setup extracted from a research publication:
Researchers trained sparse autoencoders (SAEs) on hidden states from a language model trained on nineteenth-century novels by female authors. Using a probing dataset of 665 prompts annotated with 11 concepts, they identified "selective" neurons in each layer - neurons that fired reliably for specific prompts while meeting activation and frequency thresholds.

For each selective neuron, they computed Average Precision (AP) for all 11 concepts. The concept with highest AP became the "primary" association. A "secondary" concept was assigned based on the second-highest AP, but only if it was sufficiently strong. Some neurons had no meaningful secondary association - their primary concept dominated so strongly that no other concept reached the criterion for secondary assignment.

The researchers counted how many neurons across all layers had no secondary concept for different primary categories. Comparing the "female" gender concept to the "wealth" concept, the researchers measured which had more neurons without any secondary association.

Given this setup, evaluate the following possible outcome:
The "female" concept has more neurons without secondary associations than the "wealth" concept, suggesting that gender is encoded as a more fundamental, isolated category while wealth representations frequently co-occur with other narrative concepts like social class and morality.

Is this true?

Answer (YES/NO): YES